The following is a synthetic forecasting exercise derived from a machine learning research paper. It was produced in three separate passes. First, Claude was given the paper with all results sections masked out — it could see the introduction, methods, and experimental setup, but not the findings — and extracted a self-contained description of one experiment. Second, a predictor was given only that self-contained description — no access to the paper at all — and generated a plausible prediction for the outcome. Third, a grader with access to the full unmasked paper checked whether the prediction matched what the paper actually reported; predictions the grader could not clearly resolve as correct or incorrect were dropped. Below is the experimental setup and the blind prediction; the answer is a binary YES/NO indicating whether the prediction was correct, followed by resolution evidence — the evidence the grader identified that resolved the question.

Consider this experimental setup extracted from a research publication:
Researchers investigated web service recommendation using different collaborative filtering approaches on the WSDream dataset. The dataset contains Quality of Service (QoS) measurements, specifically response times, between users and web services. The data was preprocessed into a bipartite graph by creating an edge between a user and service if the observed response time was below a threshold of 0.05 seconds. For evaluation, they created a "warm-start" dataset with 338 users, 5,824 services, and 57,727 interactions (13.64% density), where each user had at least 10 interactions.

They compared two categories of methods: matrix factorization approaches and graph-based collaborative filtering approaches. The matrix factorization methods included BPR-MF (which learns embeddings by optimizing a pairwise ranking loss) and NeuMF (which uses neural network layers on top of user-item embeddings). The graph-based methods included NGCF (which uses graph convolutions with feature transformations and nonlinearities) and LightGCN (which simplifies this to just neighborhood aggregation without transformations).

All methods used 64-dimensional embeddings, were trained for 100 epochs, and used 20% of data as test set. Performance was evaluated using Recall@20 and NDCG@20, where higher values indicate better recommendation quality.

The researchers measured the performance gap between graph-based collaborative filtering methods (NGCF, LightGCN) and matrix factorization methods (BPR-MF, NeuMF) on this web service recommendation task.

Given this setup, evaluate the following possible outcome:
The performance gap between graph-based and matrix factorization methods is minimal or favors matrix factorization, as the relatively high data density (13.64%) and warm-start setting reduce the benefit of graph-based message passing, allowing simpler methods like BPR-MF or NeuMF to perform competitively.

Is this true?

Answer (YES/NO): NO